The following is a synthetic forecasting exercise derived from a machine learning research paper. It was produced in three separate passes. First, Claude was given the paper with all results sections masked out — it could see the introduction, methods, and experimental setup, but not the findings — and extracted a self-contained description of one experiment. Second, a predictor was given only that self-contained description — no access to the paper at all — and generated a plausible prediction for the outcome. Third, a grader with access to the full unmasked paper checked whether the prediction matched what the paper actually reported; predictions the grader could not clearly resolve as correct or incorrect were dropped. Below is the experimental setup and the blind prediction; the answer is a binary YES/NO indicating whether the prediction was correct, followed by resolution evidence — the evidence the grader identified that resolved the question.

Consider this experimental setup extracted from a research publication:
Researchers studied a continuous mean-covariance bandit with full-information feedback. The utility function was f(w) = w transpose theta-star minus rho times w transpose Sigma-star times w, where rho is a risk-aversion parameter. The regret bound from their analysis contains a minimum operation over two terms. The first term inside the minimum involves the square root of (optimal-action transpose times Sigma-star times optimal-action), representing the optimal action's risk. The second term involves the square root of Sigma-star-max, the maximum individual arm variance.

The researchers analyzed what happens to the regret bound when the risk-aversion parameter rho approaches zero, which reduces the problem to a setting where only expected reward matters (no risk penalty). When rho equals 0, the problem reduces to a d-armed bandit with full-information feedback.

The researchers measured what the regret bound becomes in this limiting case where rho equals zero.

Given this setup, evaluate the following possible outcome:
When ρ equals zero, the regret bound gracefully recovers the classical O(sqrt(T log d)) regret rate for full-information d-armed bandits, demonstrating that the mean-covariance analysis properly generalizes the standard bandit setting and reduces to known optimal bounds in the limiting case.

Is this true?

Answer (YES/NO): NO